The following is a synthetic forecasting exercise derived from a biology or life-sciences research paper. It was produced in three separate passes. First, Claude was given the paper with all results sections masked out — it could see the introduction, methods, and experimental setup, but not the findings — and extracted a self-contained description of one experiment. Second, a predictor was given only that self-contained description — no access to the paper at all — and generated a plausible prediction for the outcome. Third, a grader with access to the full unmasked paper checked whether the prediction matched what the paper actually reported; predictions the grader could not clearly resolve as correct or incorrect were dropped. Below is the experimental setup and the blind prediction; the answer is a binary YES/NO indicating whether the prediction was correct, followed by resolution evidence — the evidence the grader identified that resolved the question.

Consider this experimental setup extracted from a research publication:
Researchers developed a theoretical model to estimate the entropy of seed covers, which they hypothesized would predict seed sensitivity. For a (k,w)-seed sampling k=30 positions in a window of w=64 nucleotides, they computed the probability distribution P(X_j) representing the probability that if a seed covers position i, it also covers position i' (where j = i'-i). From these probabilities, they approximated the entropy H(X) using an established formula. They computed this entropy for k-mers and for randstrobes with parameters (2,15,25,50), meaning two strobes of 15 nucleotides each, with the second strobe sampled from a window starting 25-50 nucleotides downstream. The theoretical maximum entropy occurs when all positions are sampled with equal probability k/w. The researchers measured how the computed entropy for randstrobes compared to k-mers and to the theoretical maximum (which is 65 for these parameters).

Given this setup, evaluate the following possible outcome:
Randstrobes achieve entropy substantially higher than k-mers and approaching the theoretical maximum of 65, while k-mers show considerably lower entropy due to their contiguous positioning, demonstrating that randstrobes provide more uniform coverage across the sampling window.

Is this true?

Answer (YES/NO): NO